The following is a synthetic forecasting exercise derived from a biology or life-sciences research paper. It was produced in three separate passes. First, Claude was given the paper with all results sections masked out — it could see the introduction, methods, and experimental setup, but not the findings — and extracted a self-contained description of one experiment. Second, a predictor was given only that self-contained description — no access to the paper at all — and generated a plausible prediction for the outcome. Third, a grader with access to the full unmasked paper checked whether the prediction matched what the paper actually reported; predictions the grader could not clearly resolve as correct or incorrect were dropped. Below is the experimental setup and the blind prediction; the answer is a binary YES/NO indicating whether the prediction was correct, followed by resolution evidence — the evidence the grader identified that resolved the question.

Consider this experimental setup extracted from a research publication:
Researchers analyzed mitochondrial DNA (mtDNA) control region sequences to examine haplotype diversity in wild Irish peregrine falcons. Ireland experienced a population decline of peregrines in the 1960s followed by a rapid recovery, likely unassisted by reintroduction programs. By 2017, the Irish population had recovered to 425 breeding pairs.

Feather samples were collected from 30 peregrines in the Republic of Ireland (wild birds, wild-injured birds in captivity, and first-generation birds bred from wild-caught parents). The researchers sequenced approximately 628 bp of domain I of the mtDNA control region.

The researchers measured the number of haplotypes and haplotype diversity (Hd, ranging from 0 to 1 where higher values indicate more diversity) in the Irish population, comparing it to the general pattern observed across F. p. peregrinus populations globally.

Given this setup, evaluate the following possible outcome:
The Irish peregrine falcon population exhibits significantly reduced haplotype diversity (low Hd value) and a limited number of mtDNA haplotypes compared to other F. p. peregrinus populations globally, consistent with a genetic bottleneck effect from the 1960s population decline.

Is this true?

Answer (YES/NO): NO